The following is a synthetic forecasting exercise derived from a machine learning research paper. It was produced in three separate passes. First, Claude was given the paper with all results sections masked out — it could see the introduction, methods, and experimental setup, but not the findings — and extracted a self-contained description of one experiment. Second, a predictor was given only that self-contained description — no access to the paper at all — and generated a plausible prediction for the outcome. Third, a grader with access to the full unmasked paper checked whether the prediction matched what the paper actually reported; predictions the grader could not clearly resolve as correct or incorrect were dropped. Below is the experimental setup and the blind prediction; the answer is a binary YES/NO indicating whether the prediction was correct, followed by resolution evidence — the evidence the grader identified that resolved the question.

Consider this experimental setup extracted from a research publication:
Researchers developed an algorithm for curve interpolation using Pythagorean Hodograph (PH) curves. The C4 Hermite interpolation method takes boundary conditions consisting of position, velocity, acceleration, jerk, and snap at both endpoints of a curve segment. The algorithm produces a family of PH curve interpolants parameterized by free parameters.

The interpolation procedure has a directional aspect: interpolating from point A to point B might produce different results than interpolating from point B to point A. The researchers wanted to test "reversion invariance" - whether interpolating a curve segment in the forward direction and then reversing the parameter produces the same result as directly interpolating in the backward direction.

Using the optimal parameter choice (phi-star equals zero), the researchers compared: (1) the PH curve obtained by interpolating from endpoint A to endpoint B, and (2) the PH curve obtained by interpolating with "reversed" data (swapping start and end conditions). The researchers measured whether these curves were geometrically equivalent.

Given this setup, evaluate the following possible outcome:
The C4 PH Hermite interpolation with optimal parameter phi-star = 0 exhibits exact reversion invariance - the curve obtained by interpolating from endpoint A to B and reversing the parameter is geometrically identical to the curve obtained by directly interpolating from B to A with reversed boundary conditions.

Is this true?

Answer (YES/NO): YES